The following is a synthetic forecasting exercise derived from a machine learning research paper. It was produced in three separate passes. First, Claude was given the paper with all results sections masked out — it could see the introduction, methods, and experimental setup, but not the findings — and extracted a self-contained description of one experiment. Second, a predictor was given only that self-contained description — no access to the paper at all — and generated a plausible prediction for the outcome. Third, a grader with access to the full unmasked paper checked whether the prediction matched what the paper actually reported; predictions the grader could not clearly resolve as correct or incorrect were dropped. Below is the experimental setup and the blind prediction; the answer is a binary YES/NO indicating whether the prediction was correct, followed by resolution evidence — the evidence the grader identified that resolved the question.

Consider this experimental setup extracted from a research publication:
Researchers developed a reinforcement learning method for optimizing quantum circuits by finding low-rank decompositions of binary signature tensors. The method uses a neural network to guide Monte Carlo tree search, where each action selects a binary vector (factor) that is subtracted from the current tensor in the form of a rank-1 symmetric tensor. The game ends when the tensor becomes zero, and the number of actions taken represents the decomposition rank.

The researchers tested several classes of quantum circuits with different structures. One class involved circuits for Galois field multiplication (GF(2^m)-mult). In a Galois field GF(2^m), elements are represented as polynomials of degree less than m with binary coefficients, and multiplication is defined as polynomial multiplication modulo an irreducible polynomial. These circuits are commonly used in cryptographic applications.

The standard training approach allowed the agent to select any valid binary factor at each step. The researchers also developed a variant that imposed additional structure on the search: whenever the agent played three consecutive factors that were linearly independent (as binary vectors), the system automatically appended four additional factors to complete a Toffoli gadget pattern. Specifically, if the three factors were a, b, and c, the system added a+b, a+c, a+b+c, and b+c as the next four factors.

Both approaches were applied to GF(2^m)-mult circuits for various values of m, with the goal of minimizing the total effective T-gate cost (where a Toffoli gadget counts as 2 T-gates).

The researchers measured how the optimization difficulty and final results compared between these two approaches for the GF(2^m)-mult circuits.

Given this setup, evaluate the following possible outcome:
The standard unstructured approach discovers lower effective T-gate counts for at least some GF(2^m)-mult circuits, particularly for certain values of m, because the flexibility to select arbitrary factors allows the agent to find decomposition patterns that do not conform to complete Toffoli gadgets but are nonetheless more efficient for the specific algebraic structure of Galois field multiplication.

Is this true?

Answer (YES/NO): NO